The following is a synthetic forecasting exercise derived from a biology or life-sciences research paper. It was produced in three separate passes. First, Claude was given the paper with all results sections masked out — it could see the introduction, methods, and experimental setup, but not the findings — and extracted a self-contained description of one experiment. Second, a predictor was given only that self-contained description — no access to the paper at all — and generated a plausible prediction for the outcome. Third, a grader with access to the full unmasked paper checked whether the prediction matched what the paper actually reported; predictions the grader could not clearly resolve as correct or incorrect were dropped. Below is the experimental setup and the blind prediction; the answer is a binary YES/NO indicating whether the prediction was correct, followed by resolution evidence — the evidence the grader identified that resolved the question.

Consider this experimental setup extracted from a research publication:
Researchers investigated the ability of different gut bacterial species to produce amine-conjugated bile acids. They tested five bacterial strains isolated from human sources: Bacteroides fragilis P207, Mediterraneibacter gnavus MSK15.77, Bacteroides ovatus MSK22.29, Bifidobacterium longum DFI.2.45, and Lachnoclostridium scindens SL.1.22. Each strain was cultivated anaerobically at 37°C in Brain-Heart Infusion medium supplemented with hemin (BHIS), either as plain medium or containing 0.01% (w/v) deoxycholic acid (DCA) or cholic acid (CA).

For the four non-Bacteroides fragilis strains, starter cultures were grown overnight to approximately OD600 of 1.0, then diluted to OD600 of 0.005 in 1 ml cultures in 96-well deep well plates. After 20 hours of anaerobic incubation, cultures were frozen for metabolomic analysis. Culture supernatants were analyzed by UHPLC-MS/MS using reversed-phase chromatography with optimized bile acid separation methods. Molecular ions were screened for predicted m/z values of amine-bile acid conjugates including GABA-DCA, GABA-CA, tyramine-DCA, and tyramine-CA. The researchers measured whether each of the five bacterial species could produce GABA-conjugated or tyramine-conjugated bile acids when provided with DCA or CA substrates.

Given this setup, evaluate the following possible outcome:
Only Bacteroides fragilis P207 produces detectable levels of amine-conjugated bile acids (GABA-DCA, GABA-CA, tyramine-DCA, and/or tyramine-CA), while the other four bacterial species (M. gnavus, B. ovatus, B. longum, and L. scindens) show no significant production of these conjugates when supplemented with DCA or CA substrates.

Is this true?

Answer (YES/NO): NO